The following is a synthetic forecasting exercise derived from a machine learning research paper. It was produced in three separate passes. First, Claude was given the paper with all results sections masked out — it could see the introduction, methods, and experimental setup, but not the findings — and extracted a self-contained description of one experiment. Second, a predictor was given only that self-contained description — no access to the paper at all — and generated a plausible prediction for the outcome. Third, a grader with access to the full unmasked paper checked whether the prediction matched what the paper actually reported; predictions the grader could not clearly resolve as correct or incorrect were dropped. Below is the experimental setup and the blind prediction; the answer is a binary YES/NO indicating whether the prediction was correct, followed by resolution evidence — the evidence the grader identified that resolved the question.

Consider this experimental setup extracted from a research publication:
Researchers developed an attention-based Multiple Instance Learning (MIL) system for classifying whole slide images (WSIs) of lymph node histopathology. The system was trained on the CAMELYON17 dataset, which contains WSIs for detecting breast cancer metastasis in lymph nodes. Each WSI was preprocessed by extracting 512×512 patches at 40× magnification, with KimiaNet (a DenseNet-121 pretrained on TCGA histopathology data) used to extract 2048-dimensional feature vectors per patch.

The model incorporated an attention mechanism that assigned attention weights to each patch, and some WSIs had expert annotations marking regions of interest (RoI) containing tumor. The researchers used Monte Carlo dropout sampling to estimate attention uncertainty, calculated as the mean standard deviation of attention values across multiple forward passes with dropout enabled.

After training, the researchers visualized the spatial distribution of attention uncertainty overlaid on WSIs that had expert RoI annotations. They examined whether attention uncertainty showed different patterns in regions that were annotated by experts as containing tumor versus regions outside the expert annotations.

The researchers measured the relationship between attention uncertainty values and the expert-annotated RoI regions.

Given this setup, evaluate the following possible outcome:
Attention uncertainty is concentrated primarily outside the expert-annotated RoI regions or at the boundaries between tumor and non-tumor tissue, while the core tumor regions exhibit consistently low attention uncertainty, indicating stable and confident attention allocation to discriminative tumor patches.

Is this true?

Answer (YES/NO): YES